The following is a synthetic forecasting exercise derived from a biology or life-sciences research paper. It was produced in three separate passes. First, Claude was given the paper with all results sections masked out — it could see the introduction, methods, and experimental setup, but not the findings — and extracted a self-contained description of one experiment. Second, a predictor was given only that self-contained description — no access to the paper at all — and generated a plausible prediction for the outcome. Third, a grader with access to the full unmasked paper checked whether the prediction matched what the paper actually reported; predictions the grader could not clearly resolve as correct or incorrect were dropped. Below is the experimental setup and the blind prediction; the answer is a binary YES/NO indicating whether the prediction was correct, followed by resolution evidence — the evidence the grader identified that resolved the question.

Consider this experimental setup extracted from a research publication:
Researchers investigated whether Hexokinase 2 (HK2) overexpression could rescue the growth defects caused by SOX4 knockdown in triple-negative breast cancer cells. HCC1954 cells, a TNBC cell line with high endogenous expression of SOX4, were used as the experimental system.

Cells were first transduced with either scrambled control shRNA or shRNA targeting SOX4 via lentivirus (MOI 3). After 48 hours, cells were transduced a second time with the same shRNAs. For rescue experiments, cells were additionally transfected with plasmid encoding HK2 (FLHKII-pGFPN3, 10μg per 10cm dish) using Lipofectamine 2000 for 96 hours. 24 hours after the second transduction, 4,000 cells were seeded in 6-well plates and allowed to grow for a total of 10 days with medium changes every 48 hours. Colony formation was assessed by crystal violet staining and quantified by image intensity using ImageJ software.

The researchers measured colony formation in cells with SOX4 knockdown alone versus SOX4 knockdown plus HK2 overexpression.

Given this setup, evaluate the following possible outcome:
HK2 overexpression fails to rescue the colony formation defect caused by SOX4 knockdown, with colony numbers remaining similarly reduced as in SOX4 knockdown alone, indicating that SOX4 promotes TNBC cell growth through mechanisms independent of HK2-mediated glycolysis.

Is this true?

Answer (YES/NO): NO